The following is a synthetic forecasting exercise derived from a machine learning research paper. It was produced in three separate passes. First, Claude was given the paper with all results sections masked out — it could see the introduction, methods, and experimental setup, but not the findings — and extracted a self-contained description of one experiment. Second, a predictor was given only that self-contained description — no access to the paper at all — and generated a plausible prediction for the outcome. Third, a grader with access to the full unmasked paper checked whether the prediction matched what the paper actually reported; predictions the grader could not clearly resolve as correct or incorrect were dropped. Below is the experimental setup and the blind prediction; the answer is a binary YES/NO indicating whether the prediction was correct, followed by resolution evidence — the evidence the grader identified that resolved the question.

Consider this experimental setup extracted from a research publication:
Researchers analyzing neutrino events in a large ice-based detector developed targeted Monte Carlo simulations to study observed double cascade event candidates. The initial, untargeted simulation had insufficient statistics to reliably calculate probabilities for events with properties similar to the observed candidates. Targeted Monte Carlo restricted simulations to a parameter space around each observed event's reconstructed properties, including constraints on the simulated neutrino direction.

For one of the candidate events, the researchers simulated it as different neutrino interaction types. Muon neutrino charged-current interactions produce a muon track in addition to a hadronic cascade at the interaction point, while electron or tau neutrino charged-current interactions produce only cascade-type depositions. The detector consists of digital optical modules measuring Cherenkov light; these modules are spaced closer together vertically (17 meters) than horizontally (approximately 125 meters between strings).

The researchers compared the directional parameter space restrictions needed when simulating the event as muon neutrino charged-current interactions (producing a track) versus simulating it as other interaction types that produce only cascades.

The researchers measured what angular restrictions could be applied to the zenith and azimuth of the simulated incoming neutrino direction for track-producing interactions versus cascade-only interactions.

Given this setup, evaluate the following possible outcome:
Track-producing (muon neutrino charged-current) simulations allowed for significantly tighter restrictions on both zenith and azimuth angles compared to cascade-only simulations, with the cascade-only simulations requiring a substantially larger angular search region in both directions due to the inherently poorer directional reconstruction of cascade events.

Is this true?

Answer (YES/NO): YES